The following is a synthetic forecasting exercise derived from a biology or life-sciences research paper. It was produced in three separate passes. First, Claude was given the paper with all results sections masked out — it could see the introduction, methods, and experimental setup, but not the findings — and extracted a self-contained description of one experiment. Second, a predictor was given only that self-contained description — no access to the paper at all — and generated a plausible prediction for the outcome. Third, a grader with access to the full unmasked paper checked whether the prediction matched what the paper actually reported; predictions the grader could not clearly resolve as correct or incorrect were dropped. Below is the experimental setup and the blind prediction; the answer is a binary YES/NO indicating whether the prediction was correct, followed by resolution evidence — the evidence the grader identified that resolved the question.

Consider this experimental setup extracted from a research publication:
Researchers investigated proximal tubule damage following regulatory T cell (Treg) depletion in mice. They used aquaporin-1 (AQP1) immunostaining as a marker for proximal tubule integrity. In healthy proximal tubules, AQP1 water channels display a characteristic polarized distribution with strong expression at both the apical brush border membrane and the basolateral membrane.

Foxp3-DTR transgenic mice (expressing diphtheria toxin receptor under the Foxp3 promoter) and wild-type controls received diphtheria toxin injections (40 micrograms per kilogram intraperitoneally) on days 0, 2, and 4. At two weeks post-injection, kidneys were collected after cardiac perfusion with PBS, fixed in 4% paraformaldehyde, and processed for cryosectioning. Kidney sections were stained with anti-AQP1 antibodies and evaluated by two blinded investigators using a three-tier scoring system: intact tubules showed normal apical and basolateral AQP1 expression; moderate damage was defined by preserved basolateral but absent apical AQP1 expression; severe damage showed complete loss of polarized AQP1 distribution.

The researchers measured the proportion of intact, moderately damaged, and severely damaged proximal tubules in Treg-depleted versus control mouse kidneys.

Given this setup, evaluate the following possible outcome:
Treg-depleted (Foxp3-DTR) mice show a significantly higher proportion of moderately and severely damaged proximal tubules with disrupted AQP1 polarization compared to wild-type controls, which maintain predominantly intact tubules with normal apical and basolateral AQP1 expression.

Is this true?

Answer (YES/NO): YES